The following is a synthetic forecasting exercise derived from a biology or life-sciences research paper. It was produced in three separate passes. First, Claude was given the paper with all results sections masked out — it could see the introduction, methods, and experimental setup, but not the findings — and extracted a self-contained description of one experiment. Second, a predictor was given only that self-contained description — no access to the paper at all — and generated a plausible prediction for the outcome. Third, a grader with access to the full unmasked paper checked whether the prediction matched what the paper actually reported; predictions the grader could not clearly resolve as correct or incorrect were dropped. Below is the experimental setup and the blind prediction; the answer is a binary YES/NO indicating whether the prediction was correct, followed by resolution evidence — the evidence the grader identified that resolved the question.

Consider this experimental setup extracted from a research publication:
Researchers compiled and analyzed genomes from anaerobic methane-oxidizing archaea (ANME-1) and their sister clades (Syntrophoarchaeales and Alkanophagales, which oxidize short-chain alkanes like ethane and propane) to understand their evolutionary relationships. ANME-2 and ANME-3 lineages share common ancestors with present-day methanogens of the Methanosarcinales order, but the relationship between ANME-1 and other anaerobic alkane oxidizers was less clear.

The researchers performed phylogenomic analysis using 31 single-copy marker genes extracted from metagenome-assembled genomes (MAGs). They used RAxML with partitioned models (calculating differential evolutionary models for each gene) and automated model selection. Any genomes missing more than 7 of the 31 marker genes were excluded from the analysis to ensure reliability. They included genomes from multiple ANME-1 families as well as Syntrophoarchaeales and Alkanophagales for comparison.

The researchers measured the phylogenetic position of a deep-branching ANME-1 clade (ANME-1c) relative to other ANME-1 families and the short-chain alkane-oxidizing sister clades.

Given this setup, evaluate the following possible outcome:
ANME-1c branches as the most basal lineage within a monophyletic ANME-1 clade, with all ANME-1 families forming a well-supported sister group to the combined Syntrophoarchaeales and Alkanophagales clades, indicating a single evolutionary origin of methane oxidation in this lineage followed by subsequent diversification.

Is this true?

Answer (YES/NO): YES